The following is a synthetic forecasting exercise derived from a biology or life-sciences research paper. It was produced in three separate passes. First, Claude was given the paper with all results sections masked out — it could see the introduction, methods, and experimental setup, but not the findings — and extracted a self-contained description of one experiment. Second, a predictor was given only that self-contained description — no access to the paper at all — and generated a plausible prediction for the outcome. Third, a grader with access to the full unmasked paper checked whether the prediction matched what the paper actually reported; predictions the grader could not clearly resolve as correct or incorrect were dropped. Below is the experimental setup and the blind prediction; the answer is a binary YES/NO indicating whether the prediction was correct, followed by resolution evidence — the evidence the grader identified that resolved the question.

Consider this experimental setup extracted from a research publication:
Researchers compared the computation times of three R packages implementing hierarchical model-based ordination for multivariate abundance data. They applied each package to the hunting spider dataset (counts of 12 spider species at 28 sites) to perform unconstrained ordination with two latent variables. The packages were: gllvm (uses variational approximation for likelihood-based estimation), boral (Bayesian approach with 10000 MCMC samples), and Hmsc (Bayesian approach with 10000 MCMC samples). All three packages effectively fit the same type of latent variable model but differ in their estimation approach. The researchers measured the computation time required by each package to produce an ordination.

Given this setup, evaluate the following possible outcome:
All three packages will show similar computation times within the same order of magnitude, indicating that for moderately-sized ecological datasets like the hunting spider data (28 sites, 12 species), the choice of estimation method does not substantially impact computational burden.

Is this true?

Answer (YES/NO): NO